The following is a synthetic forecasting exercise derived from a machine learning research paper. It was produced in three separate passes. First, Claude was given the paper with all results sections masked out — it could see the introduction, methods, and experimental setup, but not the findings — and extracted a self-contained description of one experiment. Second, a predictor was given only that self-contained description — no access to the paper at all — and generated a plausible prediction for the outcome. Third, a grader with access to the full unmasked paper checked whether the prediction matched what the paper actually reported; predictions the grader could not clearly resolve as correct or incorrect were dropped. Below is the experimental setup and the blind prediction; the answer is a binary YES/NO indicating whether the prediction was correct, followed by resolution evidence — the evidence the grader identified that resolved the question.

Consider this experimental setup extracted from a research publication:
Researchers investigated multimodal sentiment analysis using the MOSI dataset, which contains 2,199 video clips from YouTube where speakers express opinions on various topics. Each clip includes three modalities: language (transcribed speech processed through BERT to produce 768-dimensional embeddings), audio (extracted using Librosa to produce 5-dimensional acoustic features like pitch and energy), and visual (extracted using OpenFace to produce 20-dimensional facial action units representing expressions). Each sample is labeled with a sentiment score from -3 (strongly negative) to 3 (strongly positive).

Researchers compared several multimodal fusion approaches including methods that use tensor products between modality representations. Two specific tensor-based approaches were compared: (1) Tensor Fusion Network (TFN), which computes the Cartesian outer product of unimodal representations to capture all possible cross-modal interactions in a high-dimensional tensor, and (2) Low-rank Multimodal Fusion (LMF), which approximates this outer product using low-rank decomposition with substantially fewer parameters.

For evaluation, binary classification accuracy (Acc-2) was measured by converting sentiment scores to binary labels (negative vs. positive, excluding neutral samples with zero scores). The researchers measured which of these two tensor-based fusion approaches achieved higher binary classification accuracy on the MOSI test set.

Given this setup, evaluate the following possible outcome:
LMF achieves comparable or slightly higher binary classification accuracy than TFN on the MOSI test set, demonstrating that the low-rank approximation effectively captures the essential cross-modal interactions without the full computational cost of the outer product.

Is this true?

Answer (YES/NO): YES